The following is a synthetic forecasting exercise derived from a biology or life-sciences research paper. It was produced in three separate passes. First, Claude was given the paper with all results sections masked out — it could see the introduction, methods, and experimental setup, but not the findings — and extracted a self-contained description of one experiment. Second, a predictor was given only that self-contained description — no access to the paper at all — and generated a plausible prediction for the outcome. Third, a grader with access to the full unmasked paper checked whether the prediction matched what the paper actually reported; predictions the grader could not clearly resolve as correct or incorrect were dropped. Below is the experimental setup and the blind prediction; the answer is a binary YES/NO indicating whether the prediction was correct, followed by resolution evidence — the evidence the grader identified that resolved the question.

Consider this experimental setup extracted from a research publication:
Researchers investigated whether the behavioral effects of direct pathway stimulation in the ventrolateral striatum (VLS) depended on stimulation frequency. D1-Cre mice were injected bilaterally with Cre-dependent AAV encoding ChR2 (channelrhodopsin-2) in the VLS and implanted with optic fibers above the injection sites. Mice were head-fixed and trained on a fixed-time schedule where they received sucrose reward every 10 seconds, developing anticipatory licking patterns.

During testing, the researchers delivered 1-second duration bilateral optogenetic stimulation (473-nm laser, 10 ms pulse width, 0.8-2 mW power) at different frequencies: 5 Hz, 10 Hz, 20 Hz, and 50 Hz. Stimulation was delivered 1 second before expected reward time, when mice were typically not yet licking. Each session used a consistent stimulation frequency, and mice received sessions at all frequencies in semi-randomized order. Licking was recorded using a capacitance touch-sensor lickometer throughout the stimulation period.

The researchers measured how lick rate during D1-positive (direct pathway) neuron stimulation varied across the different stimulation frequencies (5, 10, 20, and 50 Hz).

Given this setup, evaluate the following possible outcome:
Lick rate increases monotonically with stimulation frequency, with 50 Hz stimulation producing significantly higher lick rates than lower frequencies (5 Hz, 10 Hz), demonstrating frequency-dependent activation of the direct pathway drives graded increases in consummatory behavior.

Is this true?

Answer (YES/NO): NO